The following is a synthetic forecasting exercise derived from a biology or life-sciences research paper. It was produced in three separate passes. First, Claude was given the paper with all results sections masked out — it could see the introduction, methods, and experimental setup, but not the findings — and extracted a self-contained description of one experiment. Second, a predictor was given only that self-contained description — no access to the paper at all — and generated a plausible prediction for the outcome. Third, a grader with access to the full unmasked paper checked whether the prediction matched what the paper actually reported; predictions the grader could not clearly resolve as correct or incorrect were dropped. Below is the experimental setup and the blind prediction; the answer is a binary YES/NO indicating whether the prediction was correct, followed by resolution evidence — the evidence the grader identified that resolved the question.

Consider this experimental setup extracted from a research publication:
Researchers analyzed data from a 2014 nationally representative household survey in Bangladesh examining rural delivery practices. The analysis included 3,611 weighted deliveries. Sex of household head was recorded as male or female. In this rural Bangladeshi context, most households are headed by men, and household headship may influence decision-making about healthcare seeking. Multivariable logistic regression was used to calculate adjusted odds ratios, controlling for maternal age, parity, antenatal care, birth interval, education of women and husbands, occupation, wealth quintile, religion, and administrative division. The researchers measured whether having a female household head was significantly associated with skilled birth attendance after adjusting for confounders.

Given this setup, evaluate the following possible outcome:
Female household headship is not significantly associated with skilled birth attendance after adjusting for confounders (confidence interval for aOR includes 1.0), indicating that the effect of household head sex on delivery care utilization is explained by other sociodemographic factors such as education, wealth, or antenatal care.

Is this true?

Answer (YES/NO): YES